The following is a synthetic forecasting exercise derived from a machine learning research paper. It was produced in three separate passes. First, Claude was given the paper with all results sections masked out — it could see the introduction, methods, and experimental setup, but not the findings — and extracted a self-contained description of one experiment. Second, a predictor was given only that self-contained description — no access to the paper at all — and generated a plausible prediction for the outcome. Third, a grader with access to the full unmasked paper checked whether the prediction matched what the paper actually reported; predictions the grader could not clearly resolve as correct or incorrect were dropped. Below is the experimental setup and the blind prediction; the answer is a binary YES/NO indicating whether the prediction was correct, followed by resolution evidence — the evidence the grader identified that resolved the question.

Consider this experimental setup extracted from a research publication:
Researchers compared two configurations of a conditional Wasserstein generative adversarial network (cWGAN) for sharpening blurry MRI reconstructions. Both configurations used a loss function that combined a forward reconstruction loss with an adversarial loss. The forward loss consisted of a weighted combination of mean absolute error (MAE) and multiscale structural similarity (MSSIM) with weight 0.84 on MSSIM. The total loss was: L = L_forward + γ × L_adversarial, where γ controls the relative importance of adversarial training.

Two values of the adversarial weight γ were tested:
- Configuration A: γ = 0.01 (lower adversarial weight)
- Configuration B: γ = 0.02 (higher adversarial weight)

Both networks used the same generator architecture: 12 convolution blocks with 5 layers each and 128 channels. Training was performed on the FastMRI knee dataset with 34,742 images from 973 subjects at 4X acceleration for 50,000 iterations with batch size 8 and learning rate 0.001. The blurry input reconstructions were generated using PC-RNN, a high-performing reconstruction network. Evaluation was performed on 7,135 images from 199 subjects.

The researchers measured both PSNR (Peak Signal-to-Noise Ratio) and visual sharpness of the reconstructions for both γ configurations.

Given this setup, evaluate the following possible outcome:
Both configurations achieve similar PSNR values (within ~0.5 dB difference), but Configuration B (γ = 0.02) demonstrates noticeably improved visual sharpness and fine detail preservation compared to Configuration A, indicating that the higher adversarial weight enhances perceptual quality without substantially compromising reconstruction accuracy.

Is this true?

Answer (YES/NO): NO